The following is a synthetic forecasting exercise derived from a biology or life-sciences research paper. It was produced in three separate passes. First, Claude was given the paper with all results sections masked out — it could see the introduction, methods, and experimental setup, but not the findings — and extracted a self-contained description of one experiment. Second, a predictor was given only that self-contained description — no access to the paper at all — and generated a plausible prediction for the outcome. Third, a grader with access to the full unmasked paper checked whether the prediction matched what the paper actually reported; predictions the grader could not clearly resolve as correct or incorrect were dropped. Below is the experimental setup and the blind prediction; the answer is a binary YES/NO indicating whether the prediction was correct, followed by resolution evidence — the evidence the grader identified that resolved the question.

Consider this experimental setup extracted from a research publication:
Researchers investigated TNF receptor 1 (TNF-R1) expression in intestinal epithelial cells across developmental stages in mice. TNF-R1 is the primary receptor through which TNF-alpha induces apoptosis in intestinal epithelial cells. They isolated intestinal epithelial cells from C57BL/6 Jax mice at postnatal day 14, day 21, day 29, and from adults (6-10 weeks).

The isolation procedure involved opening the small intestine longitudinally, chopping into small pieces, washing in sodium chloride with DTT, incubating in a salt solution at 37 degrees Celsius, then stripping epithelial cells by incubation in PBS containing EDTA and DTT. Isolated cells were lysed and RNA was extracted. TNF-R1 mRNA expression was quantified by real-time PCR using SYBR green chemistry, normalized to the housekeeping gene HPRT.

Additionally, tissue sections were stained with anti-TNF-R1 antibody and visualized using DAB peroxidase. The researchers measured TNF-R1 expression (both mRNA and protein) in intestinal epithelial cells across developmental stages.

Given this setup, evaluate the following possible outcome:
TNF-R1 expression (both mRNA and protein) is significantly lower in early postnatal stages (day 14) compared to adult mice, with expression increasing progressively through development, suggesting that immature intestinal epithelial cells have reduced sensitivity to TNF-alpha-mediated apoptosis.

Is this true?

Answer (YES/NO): NO